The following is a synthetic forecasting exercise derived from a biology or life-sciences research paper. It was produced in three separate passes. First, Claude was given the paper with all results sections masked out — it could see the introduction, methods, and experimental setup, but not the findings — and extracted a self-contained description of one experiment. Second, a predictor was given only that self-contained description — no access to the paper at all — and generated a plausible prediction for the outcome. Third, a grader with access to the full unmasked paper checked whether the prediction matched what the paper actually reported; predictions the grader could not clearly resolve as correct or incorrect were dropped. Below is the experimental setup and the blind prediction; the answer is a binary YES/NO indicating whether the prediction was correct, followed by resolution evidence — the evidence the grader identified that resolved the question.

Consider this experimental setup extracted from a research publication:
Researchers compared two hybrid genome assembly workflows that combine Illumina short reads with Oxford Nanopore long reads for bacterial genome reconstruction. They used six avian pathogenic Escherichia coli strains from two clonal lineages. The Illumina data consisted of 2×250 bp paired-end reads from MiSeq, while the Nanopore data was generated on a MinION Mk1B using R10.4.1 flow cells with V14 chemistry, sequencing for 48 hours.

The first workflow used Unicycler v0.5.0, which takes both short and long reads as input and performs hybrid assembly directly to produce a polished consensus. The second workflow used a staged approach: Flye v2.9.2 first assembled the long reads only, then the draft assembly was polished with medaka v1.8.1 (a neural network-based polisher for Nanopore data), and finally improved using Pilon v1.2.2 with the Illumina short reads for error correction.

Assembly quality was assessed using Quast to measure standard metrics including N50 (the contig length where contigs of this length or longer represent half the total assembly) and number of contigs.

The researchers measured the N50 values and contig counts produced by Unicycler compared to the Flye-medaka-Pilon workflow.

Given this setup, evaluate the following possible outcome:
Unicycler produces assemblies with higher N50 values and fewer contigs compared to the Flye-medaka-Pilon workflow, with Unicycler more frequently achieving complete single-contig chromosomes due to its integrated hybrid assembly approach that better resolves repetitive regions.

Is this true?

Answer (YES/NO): NO